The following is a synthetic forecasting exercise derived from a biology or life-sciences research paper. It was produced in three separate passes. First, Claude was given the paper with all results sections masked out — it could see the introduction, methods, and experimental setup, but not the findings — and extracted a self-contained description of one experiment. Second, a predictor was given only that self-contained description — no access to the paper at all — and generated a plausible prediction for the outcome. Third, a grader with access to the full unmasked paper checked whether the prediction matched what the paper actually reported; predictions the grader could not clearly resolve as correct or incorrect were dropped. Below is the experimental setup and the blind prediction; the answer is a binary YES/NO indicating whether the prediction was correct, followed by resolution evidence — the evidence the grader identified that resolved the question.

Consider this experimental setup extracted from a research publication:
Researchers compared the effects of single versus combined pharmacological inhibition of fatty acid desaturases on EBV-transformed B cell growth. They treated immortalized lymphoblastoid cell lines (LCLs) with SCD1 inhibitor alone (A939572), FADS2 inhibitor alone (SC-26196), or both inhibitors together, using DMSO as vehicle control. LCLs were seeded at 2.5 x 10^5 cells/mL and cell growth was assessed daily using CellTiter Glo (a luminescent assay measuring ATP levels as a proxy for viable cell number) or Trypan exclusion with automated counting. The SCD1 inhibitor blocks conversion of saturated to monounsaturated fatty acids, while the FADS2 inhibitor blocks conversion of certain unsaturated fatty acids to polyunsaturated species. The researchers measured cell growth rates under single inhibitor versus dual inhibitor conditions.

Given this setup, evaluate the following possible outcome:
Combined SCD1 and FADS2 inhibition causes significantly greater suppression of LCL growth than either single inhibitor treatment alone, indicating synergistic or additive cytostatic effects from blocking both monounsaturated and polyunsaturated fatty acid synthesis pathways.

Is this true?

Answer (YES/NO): YES